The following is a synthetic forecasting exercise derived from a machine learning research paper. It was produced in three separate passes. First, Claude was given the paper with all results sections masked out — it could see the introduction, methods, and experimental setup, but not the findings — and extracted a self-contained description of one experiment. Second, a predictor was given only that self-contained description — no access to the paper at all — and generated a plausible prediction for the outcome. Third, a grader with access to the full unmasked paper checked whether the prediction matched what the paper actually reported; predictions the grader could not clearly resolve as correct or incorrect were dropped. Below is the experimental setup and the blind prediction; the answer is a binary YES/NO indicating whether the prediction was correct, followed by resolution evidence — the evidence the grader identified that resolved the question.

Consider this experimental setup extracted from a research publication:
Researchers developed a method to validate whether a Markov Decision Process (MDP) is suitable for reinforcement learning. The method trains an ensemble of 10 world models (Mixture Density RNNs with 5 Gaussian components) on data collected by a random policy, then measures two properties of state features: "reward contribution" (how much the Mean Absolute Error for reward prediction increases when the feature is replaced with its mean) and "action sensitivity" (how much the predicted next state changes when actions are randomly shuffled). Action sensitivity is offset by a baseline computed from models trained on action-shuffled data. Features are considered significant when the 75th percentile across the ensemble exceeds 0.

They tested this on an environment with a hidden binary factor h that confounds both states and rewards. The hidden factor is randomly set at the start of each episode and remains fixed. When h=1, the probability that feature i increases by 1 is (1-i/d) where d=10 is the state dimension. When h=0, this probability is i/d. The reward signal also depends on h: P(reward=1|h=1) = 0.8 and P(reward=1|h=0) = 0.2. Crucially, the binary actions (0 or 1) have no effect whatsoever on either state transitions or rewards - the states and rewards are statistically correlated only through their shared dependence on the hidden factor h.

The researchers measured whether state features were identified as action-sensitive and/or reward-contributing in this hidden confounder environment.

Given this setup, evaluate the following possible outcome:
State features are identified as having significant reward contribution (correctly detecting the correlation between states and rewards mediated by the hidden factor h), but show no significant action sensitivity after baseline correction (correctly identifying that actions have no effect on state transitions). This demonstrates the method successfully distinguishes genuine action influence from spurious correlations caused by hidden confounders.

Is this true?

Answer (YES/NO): YES